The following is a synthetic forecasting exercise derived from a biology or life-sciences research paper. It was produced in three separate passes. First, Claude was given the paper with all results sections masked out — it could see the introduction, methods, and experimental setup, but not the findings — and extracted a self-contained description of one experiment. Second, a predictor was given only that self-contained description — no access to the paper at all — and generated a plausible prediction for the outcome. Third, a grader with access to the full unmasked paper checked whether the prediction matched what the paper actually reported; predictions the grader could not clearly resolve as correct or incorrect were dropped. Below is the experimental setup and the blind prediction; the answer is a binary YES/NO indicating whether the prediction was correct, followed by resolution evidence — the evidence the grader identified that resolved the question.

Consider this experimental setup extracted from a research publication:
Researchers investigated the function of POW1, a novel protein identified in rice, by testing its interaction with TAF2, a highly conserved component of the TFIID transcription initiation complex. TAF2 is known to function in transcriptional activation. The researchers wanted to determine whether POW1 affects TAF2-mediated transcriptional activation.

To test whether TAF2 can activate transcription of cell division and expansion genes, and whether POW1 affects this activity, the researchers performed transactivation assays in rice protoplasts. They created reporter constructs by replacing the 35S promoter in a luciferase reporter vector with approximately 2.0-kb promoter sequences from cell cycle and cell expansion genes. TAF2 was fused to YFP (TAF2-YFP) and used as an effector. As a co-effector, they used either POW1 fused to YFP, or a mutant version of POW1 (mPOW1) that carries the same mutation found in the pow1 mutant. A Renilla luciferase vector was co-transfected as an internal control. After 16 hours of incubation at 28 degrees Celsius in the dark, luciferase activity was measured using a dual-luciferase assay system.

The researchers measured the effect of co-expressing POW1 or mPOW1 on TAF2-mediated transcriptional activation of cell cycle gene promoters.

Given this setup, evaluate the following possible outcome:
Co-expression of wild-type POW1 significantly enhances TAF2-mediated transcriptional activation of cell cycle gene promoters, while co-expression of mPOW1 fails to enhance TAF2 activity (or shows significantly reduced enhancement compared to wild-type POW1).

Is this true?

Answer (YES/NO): NO